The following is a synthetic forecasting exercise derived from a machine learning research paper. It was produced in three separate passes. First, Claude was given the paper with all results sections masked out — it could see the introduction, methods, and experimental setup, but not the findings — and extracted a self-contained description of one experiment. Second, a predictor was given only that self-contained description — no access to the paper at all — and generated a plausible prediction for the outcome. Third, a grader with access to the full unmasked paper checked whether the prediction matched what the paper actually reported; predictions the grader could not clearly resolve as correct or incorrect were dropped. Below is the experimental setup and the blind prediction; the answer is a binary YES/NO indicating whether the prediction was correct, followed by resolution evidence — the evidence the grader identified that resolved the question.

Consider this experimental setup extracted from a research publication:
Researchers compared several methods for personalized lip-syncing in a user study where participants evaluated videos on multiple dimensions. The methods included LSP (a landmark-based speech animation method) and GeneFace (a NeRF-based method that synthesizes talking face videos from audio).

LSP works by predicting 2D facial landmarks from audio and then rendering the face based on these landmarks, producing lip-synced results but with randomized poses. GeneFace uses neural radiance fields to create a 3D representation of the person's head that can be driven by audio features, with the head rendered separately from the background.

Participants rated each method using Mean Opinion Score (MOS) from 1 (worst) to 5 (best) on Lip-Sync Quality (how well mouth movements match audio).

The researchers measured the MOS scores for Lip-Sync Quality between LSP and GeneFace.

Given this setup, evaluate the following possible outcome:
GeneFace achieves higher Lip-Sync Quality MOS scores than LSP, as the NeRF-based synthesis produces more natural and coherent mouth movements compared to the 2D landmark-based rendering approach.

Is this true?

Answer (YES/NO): NO